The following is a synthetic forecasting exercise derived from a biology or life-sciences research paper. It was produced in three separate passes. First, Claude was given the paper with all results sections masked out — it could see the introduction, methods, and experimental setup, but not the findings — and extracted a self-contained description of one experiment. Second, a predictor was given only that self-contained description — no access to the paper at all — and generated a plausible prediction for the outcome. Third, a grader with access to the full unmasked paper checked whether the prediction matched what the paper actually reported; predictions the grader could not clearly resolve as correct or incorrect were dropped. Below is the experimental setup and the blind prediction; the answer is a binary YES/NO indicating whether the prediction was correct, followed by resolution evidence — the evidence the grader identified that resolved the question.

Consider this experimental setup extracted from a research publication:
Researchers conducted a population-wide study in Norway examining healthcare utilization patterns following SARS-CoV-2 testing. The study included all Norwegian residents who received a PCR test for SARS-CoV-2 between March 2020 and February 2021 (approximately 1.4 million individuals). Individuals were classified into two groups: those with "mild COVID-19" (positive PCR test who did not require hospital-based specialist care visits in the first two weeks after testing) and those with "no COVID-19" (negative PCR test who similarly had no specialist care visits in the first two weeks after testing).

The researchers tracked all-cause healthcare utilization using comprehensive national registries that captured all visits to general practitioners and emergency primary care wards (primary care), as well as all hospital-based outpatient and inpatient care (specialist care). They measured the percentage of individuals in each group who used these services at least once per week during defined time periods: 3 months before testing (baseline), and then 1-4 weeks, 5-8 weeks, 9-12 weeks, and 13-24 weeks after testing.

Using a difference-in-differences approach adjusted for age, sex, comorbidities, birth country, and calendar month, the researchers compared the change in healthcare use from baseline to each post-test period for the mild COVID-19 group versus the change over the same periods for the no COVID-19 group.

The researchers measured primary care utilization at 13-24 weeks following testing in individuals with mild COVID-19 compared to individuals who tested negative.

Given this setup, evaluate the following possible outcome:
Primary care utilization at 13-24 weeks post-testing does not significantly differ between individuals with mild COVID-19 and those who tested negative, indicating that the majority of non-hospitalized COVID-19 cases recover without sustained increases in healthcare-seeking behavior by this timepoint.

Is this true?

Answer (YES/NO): YES